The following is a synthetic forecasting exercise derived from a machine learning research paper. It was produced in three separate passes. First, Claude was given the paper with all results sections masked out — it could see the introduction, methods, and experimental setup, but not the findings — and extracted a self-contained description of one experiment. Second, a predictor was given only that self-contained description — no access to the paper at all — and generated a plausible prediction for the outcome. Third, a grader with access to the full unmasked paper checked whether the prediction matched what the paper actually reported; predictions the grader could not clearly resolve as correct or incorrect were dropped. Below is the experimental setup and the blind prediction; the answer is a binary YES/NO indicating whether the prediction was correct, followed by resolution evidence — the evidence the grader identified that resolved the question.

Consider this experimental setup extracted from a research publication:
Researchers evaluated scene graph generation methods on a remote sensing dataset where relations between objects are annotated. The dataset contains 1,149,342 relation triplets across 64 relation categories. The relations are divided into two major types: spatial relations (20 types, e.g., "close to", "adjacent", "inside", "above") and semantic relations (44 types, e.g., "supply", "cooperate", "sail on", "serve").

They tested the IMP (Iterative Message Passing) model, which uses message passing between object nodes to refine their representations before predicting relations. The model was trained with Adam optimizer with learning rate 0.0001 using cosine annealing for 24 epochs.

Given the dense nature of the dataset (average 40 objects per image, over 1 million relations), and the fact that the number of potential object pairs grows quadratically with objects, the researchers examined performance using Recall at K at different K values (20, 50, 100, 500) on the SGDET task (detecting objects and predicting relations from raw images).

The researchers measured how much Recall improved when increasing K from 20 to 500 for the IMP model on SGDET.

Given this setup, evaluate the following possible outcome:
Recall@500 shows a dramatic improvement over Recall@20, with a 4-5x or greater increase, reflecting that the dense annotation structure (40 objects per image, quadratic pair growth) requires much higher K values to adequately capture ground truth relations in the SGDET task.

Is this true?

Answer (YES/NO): NO